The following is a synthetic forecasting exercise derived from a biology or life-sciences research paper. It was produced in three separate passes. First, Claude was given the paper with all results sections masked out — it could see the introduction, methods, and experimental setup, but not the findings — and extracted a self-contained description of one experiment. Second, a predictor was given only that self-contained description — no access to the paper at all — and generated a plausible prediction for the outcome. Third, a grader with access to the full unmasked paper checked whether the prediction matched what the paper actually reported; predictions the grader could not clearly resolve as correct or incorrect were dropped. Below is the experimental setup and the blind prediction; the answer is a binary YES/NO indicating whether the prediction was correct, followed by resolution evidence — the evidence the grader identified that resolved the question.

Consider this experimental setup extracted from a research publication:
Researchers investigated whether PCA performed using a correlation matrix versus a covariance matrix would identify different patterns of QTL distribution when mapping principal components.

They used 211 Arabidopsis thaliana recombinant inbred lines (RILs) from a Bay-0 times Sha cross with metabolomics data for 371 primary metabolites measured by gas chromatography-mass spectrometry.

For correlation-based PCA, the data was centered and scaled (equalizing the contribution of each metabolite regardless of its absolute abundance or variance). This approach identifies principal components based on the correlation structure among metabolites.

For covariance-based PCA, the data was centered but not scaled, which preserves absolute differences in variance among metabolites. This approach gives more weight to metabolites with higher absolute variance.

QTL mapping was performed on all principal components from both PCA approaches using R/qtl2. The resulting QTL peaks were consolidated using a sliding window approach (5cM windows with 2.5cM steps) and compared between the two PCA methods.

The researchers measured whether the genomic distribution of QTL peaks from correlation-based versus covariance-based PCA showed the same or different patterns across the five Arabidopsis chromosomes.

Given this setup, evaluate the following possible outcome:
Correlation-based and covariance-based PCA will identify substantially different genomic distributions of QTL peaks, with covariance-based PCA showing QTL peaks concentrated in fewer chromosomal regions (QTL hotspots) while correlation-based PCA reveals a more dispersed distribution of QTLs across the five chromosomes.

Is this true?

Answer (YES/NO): NO